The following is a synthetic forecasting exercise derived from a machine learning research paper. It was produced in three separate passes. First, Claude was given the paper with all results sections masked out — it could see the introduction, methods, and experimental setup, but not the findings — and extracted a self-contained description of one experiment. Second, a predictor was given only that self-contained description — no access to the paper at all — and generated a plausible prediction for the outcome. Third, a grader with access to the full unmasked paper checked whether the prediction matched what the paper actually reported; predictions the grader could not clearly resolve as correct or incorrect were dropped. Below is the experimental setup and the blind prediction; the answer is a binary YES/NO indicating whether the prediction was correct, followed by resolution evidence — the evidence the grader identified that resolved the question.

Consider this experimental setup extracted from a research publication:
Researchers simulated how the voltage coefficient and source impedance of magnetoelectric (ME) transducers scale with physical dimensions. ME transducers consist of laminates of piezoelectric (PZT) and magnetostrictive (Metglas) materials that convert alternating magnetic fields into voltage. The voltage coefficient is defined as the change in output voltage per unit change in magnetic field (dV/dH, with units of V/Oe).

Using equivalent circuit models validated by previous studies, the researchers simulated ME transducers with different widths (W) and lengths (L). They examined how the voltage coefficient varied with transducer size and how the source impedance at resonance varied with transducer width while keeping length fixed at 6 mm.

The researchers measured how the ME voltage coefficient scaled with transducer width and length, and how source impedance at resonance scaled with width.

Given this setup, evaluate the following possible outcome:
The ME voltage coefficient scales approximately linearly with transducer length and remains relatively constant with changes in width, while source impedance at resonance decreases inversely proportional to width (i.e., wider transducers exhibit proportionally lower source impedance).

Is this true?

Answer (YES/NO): NO